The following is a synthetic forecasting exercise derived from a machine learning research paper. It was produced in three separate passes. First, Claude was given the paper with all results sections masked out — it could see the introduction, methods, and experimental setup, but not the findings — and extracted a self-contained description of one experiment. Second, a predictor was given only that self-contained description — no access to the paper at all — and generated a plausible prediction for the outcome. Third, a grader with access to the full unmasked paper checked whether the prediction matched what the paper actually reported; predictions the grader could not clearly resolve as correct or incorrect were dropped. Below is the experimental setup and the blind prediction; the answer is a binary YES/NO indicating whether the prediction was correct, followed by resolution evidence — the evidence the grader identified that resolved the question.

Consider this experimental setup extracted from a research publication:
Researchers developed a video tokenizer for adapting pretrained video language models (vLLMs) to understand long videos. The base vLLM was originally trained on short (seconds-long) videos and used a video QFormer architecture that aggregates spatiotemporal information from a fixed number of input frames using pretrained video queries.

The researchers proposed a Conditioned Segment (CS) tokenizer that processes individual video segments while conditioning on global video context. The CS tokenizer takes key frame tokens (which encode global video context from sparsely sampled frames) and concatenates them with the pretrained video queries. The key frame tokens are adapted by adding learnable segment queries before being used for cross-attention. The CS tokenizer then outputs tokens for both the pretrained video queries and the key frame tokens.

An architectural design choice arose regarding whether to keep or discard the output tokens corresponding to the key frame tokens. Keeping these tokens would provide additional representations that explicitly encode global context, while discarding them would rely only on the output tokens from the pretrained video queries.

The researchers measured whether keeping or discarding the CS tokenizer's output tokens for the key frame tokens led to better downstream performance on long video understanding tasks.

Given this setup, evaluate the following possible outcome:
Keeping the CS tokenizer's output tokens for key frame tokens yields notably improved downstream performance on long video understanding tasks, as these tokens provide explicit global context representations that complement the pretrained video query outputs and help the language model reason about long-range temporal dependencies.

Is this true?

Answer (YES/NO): NO